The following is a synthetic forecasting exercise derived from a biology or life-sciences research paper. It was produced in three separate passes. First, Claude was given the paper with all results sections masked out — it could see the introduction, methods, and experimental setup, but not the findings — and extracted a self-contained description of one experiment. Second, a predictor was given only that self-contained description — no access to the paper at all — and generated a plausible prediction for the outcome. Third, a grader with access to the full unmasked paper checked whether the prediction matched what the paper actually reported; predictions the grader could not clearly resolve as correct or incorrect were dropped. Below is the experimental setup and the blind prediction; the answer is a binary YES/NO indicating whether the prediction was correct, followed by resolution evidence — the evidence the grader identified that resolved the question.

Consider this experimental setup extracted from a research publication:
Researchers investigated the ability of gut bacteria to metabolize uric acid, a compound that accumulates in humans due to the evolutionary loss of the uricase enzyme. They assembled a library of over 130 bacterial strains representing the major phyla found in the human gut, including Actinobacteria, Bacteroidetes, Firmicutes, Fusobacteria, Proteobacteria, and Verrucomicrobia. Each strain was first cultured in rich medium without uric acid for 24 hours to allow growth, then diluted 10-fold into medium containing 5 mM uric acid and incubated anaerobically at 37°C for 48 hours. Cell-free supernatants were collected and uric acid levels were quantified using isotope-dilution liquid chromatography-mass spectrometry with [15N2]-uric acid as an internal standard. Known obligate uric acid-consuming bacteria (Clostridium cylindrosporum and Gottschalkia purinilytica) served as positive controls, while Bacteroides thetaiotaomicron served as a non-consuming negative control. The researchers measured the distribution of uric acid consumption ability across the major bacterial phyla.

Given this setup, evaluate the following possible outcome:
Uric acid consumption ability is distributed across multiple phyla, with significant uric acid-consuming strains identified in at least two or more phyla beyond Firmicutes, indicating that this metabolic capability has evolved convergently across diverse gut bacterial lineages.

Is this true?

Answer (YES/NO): YES